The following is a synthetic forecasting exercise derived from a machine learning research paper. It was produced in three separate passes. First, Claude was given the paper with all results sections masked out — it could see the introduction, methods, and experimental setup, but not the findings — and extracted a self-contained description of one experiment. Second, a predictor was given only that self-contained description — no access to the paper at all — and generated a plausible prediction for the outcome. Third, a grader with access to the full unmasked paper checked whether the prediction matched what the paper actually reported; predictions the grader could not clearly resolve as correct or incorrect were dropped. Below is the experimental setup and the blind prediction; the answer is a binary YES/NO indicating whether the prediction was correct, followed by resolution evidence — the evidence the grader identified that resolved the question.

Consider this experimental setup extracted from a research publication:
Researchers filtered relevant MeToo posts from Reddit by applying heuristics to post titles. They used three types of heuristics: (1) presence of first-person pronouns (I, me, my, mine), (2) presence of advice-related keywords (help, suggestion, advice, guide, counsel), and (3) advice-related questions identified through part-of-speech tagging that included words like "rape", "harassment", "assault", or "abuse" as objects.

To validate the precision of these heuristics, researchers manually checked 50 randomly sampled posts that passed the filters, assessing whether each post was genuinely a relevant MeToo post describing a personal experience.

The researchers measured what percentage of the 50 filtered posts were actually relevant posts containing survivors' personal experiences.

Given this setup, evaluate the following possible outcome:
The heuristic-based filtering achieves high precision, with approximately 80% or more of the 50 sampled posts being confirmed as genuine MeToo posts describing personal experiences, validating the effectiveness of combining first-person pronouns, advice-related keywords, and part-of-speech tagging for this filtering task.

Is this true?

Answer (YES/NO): YES